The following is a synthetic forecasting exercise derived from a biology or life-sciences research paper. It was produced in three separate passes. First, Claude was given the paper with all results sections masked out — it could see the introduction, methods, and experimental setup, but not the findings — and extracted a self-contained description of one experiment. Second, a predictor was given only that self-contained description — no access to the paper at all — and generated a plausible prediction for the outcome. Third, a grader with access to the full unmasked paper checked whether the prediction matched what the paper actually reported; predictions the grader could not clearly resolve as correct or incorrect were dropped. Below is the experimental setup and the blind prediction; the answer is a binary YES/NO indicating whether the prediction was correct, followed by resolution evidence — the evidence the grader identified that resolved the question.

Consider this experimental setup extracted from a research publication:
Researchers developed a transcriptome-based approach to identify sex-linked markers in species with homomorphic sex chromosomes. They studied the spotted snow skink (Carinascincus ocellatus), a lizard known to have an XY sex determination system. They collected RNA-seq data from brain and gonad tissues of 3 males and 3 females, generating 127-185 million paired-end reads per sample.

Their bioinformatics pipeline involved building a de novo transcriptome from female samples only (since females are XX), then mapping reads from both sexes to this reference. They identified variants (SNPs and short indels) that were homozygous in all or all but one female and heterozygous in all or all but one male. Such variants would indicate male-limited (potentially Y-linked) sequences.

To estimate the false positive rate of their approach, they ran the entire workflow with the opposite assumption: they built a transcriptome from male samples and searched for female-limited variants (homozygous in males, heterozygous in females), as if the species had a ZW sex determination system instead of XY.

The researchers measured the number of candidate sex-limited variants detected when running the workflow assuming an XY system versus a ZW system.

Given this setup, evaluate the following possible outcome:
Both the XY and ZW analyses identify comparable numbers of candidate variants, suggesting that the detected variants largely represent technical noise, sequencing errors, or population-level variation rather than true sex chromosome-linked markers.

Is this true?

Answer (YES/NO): NO